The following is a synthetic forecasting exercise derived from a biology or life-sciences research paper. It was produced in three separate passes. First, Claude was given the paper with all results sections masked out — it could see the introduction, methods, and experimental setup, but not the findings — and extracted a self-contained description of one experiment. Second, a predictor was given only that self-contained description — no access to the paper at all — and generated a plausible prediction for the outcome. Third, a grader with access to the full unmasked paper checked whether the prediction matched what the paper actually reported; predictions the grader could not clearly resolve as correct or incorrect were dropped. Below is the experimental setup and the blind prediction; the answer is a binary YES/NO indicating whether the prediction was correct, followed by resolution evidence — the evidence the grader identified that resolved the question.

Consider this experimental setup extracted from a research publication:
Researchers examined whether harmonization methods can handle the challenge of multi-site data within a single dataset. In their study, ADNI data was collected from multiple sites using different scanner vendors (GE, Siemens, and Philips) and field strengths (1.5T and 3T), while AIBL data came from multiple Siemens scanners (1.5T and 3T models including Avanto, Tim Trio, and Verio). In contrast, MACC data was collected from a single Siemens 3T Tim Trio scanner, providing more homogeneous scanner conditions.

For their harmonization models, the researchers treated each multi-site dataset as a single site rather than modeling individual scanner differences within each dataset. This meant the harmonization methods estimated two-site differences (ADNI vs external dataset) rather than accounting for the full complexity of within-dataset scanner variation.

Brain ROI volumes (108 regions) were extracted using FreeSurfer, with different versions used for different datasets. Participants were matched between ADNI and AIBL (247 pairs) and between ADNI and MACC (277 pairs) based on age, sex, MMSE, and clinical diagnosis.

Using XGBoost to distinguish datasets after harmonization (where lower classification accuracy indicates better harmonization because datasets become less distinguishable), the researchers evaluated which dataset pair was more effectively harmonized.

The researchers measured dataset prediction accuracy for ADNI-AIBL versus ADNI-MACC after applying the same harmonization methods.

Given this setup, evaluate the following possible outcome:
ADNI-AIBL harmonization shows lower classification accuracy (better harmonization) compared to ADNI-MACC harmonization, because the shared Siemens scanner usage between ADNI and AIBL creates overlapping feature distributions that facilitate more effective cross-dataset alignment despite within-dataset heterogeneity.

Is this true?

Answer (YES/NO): NO